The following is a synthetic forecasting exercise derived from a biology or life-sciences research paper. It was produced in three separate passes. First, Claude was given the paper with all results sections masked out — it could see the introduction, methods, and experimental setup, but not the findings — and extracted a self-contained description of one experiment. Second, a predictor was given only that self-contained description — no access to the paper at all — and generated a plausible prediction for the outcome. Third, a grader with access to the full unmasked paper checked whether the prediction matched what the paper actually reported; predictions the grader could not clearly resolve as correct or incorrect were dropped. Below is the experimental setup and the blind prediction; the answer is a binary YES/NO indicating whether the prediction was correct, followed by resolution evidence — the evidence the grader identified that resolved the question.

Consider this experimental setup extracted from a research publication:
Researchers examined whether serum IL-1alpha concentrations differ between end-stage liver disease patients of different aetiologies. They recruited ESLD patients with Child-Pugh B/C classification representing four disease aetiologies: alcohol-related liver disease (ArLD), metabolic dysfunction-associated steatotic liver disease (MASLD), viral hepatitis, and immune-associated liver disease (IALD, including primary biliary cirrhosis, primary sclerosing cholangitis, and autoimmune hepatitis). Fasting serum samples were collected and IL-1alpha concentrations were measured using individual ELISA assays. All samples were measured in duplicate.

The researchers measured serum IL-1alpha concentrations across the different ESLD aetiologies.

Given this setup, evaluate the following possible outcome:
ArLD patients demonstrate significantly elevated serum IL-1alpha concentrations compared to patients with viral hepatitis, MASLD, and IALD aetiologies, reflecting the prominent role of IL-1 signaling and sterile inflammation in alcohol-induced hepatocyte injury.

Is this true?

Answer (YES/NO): NO